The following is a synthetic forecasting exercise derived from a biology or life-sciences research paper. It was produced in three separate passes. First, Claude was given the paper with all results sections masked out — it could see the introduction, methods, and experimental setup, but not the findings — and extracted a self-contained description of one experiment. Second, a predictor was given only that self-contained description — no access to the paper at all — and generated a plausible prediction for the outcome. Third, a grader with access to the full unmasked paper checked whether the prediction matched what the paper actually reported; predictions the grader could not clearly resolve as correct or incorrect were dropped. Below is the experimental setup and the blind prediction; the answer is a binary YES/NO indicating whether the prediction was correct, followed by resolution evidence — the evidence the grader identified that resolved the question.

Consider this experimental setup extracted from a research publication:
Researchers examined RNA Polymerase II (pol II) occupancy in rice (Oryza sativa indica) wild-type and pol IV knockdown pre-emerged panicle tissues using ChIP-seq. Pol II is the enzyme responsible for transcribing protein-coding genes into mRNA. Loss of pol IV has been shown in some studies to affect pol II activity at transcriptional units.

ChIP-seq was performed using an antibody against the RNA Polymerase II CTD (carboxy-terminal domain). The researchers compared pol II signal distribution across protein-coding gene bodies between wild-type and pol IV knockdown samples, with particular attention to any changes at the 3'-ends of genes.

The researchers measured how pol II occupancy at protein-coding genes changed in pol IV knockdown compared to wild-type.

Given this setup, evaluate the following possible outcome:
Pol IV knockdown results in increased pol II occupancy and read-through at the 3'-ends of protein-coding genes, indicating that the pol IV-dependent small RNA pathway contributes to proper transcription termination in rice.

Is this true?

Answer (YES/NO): NO